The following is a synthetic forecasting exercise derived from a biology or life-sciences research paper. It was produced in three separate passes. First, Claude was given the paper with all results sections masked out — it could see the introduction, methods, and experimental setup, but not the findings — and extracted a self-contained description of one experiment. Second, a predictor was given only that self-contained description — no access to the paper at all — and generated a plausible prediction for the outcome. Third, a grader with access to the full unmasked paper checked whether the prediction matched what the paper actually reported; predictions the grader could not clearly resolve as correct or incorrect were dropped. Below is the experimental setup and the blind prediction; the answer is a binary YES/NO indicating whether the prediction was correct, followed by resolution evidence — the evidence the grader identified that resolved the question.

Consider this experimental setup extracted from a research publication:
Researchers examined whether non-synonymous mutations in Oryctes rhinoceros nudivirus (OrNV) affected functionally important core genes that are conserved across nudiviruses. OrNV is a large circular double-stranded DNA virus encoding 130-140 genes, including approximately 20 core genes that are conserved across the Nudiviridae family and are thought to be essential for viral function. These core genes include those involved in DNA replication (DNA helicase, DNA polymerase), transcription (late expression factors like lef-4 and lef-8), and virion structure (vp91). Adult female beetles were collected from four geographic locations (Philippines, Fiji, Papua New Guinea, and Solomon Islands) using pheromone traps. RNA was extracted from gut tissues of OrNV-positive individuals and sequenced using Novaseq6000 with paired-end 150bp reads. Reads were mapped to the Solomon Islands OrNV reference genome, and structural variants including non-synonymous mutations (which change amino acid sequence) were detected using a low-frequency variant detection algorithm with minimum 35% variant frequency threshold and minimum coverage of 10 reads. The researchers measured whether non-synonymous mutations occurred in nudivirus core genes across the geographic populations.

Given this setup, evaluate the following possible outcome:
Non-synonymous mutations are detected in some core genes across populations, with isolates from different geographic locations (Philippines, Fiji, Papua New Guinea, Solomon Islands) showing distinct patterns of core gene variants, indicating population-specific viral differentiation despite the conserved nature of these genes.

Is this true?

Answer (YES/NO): YES